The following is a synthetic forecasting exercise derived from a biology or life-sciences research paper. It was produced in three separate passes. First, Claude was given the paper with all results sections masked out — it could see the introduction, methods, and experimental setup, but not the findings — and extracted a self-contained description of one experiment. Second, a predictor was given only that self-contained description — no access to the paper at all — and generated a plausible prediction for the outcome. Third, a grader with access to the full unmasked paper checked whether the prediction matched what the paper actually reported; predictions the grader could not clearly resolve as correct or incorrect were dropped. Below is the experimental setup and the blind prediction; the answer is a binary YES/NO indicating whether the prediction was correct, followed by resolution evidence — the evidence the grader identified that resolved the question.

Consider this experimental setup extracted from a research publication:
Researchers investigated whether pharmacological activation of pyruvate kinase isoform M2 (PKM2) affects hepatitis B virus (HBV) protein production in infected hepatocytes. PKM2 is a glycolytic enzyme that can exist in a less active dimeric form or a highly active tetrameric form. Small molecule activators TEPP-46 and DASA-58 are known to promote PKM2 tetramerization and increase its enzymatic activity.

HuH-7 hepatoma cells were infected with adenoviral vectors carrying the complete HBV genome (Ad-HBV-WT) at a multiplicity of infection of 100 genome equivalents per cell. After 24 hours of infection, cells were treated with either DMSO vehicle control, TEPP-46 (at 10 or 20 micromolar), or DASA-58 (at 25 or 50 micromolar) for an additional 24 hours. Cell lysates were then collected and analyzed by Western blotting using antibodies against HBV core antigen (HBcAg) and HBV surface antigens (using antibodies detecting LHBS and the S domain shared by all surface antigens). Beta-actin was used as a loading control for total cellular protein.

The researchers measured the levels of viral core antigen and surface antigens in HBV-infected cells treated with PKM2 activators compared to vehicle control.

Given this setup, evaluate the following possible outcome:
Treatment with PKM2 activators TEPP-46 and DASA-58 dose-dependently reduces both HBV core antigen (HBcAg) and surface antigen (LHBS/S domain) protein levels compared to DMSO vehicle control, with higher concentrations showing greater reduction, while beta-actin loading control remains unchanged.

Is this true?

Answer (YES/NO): NO